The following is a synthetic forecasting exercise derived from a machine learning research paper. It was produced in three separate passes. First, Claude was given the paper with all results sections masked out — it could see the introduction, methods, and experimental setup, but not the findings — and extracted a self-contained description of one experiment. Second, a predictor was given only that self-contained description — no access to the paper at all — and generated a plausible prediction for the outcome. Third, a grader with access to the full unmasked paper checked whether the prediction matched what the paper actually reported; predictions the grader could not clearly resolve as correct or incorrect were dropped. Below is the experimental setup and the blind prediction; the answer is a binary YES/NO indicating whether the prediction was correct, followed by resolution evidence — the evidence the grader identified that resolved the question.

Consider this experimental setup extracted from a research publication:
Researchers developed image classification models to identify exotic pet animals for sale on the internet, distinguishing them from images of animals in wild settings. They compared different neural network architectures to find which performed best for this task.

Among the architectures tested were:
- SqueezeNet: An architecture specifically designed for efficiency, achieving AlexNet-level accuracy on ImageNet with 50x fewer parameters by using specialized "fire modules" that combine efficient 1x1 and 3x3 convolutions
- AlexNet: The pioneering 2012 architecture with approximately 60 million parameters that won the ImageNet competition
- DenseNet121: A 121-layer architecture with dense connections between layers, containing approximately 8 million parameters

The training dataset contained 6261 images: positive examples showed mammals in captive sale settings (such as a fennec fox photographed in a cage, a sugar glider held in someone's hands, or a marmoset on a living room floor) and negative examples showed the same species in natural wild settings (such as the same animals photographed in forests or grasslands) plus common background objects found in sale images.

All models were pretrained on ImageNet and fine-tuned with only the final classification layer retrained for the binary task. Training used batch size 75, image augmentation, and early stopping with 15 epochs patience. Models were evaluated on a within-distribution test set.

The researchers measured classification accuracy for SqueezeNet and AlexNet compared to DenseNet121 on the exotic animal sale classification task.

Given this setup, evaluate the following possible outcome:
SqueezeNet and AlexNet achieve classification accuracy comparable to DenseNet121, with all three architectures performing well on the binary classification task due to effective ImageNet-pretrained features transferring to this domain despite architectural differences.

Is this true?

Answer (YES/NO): YES